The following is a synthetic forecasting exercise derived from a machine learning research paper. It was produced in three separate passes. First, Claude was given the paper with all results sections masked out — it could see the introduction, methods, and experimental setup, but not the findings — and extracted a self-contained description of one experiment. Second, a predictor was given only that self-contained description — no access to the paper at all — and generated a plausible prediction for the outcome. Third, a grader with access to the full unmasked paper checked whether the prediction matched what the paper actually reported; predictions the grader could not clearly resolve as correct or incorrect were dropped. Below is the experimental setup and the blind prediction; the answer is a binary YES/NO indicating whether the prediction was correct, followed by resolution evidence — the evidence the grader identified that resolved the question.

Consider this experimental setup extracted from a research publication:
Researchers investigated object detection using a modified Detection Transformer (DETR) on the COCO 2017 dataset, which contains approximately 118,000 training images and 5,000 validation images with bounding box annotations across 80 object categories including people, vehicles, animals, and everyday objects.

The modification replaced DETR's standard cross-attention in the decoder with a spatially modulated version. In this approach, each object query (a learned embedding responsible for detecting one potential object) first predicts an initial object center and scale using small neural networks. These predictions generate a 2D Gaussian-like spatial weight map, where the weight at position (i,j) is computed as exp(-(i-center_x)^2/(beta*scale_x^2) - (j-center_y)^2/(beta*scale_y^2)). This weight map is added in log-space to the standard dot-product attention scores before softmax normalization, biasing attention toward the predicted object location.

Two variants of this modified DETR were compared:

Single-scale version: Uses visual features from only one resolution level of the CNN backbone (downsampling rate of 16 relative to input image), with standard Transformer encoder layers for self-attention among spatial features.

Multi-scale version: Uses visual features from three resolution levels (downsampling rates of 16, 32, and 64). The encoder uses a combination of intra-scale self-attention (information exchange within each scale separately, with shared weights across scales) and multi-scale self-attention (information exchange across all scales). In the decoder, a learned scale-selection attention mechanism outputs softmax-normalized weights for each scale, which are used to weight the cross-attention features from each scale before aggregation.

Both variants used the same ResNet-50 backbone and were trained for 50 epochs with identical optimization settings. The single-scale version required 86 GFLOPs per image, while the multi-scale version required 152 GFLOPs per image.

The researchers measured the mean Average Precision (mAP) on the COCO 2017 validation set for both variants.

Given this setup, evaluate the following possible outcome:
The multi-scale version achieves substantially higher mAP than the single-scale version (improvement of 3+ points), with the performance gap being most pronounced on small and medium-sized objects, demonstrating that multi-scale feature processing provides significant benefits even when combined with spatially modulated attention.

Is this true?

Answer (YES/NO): NO